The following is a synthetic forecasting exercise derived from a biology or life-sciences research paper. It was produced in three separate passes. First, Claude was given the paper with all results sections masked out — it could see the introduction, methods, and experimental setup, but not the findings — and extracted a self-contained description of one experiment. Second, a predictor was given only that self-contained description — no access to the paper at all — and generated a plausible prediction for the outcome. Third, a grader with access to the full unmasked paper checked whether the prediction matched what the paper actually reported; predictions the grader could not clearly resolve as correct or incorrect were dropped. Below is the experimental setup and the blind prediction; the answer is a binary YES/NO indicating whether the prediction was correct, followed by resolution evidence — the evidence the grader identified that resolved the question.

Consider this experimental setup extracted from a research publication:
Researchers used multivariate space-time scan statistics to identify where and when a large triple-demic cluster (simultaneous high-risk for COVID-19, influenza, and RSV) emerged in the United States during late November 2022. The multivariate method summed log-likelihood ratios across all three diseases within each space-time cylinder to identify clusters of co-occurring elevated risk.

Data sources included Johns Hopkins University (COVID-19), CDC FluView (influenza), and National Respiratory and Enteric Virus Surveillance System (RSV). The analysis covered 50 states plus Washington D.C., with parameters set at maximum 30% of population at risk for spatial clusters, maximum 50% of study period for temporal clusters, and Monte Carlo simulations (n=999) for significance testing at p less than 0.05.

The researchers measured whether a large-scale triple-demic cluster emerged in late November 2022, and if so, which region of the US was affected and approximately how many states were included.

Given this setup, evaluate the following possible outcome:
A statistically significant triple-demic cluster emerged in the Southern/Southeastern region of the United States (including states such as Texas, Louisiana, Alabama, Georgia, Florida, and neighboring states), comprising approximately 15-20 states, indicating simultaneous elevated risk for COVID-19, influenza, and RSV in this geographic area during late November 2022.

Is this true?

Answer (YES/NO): NO